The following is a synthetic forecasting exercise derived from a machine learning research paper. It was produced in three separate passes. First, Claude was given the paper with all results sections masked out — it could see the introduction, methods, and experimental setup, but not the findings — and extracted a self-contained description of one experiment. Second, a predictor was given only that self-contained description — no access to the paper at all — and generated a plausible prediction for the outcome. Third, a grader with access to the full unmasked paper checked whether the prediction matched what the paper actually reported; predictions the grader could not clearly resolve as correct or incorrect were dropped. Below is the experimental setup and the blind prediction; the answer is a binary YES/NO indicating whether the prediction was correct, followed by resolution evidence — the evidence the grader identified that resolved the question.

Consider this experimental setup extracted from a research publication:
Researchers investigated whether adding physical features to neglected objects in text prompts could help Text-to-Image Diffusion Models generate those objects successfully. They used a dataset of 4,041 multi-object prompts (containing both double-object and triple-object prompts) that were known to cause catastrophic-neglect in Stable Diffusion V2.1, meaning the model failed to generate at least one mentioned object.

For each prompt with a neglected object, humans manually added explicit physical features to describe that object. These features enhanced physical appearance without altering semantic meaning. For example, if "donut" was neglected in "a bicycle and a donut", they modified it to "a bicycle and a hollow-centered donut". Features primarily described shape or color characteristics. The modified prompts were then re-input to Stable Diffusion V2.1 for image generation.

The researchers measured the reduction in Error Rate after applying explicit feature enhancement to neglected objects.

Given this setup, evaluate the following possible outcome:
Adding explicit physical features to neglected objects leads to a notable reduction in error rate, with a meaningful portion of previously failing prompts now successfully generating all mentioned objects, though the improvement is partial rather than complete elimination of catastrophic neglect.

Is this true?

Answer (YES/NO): YES